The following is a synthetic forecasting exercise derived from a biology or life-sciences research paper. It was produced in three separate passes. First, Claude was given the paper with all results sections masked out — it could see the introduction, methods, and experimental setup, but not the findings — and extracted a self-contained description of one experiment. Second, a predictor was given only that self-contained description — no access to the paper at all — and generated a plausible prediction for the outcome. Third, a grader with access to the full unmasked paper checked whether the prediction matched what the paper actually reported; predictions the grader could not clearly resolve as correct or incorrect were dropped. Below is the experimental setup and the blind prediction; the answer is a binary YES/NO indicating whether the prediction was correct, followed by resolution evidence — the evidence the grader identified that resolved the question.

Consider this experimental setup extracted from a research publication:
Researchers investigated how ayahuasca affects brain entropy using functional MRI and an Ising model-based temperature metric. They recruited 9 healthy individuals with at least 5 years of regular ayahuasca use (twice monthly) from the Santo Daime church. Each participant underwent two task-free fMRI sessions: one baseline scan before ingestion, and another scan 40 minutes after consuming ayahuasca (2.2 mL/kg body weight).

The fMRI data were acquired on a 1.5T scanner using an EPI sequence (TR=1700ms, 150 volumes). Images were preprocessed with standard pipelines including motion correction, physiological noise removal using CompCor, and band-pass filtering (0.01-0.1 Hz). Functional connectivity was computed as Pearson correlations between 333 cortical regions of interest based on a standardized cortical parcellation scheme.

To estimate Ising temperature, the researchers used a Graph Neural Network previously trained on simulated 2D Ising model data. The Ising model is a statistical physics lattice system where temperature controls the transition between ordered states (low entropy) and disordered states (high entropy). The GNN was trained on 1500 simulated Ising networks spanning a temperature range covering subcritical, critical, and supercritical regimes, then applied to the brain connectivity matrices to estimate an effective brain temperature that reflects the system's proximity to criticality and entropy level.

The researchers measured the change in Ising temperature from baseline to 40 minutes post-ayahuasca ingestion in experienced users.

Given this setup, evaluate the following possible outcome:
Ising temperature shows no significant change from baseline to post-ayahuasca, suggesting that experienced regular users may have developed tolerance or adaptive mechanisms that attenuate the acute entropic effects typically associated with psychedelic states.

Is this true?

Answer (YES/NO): NO